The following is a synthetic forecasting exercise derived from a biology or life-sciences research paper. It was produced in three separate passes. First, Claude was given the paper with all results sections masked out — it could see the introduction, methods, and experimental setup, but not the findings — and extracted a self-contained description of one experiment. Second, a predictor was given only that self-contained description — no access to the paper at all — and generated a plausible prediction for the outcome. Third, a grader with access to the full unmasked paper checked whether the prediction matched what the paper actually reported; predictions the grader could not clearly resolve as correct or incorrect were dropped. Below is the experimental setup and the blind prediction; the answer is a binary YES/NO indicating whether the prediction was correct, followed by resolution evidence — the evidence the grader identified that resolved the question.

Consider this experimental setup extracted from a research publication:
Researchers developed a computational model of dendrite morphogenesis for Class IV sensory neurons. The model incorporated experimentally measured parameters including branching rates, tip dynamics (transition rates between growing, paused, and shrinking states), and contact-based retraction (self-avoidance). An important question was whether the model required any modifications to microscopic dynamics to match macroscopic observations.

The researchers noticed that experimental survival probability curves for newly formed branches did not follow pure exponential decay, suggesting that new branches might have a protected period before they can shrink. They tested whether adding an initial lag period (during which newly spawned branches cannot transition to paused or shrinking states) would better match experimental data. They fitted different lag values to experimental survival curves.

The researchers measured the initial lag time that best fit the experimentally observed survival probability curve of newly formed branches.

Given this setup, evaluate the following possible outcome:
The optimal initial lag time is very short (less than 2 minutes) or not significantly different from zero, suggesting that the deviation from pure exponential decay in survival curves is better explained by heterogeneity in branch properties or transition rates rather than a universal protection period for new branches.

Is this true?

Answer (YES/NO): NO